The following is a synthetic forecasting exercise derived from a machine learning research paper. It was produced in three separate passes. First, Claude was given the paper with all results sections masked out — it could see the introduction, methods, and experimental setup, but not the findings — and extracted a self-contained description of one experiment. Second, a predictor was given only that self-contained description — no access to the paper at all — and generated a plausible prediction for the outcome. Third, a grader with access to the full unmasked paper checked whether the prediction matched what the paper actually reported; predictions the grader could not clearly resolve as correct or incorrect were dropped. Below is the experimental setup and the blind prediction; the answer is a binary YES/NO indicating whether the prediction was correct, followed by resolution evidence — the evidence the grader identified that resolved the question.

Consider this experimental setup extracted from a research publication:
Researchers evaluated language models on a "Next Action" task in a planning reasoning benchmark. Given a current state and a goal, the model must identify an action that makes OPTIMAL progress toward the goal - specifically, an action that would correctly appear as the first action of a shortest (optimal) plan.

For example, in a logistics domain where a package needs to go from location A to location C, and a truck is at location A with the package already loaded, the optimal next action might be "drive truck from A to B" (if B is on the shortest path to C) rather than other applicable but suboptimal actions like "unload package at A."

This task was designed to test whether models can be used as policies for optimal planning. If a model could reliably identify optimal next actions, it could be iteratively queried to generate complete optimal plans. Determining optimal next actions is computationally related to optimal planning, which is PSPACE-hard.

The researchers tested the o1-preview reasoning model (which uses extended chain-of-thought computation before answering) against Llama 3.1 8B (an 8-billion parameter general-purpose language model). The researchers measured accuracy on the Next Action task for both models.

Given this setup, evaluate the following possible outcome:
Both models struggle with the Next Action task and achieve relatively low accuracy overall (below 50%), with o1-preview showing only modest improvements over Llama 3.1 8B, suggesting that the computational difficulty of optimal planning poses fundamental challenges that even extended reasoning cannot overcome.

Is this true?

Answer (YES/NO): NO